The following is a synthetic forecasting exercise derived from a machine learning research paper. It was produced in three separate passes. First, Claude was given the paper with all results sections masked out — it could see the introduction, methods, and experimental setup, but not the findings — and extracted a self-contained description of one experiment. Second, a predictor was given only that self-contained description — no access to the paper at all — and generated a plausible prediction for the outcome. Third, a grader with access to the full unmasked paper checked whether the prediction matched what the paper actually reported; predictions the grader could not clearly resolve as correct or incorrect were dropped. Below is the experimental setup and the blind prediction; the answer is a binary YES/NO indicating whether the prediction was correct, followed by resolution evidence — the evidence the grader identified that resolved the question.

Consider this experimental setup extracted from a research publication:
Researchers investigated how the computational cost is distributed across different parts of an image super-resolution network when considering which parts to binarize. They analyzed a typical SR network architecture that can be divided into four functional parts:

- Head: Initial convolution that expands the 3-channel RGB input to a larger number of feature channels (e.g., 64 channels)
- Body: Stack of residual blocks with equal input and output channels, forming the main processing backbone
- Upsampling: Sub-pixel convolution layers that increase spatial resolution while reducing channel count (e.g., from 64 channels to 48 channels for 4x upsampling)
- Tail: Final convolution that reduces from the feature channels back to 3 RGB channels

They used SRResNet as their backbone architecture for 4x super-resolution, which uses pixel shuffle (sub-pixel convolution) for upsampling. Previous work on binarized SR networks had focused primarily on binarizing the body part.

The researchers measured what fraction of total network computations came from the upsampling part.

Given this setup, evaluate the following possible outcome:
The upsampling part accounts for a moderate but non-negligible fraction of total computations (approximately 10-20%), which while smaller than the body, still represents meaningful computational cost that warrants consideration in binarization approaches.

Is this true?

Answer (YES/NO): NO